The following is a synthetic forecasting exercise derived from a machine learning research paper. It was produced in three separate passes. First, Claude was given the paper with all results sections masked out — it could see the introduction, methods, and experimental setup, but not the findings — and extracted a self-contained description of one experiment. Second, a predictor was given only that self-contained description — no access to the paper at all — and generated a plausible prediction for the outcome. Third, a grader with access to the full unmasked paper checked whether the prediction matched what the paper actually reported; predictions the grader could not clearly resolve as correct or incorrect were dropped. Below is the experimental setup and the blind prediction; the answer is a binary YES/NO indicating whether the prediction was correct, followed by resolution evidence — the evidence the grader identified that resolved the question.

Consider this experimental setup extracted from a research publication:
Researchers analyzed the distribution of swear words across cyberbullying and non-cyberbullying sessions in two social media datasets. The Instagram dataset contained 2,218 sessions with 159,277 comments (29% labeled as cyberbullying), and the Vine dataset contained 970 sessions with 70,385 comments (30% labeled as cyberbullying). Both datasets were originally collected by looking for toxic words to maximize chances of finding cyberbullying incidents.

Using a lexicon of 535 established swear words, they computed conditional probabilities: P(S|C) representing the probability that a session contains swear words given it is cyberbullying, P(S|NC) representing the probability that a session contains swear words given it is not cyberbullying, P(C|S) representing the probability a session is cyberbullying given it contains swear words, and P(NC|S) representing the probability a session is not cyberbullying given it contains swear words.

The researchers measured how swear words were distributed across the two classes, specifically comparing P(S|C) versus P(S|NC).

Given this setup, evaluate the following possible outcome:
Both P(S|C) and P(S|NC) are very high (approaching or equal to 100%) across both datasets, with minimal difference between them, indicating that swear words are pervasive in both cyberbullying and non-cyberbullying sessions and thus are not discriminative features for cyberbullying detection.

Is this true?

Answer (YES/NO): YES